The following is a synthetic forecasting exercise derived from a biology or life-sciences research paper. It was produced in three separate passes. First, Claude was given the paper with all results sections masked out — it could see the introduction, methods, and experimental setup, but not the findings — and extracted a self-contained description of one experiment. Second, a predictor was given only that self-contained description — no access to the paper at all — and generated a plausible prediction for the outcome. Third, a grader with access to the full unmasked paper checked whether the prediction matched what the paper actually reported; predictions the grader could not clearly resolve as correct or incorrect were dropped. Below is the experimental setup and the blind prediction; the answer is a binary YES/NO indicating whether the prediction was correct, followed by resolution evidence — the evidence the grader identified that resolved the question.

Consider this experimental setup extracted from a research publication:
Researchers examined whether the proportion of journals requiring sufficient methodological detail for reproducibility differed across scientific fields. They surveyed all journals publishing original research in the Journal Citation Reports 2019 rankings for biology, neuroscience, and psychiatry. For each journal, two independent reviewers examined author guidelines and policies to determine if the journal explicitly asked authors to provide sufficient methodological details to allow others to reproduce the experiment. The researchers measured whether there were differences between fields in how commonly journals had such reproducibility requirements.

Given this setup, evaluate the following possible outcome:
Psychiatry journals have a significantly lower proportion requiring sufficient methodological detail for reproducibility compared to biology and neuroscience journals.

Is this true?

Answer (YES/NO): YES